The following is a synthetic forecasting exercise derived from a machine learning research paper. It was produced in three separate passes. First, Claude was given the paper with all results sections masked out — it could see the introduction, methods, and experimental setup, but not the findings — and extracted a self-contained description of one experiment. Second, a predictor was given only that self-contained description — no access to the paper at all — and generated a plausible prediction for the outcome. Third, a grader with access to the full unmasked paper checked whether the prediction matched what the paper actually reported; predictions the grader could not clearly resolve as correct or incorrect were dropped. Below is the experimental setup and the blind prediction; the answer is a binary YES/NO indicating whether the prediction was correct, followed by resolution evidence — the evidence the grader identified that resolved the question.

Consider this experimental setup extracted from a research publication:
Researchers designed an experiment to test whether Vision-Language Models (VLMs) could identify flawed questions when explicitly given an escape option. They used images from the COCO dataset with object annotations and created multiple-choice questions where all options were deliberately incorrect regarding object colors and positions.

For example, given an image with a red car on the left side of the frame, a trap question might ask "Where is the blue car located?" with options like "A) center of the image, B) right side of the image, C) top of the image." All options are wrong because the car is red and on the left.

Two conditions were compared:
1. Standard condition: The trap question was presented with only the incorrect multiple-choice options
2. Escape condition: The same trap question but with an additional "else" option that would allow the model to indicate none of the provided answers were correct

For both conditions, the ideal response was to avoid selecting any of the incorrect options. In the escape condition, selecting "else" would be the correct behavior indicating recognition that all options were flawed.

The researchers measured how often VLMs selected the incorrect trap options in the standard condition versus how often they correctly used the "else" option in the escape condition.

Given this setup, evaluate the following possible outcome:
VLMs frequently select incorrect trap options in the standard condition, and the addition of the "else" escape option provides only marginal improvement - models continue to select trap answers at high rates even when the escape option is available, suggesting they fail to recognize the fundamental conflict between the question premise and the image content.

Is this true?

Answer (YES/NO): YES